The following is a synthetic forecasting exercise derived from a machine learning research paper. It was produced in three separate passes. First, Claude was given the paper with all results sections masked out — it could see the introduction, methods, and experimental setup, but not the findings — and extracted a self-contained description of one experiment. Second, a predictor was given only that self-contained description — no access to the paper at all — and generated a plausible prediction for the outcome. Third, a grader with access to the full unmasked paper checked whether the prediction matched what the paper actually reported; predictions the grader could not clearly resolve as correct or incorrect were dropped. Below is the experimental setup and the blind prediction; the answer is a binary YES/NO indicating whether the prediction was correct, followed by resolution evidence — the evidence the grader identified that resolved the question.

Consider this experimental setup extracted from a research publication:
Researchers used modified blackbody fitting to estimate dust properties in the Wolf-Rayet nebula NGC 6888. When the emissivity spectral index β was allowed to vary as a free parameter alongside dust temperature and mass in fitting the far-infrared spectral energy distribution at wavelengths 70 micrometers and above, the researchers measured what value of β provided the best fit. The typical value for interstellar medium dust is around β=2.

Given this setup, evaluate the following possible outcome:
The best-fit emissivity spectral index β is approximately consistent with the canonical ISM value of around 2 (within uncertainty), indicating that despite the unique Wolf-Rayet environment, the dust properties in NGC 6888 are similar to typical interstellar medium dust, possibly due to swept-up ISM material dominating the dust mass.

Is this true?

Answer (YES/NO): NO